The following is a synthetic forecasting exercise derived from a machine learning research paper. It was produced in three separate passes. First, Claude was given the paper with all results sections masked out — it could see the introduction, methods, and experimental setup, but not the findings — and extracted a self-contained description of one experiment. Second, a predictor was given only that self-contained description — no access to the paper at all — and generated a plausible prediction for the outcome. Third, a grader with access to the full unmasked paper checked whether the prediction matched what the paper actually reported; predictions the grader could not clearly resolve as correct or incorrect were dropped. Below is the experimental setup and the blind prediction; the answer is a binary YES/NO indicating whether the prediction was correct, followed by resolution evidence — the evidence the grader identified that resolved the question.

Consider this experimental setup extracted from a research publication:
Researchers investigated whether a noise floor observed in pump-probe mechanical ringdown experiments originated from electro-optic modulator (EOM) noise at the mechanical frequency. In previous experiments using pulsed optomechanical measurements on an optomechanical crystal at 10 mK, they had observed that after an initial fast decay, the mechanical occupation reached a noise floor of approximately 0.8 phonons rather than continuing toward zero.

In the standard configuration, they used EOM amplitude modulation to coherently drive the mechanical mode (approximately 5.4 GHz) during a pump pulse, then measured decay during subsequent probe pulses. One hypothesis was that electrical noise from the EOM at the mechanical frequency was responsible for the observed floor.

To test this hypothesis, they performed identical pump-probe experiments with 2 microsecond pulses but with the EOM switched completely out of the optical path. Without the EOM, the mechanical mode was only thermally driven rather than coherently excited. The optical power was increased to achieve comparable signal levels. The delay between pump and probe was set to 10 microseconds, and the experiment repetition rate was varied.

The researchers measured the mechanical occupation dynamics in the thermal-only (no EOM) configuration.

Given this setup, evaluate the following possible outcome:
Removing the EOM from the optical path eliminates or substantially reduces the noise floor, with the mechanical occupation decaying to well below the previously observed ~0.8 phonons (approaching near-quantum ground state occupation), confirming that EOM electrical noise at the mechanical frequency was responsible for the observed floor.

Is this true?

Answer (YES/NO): NO